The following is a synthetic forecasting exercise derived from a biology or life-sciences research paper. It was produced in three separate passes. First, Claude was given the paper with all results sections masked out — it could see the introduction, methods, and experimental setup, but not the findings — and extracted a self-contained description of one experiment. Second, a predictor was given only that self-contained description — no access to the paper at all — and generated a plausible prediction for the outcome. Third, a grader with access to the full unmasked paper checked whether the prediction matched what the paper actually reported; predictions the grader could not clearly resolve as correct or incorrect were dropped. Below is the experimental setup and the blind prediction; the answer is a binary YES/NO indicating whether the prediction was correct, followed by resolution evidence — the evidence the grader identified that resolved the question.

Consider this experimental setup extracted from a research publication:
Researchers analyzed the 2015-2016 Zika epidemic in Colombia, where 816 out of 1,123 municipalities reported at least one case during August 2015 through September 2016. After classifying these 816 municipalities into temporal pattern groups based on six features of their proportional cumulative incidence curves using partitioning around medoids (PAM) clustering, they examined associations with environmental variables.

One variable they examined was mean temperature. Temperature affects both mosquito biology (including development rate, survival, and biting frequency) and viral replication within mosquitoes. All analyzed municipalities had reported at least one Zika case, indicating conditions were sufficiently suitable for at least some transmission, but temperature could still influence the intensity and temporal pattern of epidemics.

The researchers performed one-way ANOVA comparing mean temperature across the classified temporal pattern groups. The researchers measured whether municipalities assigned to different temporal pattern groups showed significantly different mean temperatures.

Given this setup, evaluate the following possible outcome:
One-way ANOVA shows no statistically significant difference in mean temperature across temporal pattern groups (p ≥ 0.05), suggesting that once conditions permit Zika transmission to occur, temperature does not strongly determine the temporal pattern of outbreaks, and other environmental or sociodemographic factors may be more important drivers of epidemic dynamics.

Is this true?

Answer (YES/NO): NO